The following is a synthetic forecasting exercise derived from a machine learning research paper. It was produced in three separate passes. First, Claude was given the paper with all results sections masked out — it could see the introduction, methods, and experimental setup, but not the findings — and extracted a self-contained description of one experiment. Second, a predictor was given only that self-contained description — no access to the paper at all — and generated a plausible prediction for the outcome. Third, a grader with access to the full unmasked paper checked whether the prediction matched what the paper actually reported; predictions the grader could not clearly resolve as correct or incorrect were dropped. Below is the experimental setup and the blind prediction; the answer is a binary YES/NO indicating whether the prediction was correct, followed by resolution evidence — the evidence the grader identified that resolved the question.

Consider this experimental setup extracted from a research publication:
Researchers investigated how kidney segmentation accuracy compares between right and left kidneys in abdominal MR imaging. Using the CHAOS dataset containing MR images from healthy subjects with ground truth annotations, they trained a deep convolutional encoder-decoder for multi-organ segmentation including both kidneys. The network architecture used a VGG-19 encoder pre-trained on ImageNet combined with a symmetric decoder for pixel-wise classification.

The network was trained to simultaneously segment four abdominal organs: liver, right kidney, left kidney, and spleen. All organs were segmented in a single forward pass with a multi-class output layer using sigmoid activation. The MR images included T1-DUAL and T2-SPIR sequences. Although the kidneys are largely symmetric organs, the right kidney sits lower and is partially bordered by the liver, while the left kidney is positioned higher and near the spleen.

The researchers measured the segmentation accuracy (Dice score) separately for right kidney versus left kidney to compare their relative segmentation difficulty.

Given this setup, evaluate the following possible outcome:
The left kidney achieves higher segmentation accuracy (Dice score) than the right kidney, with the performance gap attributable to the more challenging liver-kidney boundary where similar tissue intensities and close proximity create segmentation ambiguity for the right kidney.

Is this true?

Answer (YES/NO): NO